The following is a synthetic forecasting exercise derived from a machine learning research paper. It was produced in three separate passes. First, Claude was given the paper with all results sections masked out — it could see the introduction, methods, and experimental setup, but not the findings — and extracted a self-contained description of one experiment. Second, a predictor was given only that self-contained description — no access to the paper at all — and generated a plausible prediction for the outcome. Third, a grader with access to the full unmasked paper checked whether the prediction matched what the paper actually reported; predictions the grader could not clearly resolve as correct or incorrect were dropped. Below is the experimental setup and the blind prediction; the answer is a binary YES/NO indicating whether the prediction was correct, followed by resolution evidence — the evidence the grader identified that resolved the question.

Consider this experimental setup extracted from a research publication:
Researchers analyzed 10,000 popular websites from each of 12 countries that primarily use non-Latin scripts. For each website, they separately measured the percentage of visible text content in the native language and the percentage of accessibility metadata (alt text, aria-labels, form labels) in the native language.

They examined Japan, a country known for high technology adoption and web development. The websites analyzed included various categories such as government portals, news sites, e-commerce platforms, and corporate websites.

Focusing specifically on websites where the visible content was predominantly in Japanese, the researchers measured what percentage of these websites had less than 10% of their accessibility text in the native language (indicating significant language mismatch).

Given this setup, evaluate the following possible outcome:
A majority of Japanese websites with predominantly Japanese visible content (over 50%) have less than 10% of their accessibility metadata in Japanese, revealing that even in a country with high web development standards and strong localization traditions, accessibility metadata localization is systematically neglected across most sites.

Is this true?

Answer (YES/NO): NO